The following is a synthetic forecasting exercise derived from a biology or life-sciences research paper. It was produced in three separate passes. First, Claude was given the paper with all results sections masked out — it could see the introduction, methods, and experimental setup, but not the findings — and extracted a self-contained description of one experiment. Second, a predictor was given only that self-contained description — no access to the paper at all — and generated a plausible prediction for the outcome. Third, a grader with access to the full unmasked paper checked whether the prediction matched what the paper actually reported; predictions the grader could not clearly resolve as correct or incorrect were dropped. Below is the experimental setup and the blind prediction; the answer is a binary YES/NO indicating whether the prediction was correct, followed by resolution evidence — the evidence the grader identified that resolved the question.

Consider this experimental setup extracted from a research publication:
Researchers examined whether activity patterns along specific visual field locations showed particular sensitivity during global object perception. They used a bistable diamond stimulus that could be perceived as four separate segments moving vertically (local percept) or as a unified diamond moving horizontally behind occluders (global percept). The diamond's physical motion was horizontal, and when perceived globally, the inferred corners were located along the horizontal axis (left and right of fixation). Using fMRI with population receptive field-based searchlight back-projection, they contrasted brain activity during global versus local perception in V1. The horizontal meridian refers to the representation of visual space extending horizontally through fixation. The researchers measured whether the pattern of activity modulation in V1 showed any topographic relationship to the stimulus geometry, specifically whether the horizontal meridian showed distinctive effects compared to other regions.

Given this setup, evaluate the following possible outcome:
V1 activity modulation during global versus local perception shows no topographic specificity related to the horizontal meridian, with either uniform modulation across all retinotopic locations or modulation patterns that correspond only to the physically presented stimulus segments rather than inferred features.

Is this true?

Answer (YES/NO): NO